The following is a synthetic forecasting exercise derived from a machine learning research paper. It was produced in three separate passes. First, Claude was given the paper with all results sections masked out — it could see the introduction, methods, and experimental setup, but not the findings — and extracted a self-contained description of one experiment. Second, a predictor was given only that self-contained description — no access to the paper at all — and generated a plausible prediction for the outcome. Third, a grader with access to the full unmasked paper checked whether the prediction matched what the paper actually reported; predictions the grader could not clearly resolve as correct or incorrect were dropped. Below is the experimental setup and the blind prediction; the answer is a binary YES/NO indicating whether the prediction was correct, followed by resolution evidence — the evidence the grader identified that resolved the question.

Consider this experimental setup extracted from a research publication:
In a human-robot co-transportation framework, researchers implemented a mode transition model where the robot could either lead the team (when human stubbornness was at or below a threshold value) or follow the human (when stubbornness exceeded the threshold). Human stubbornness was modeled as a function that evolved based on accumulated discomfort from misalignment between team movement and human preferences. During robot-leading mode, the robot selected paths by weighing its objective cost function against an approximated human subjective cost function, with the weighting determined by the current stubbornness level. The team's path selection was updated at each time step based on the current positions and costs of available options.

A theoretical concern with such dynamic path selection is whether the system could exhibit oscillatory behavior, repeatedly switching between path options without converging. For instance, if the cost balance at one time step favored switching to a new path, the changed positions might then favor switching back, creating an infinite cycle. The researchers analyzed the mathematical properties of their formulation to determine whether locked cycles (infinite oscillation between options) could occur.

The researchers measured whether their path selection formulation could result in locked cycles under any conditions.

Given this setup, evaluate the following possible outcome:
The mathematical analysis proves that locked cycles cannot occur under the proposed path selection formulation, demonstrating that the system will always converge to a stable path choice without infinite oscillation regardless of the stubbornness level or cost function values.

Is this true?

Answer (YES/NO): NO